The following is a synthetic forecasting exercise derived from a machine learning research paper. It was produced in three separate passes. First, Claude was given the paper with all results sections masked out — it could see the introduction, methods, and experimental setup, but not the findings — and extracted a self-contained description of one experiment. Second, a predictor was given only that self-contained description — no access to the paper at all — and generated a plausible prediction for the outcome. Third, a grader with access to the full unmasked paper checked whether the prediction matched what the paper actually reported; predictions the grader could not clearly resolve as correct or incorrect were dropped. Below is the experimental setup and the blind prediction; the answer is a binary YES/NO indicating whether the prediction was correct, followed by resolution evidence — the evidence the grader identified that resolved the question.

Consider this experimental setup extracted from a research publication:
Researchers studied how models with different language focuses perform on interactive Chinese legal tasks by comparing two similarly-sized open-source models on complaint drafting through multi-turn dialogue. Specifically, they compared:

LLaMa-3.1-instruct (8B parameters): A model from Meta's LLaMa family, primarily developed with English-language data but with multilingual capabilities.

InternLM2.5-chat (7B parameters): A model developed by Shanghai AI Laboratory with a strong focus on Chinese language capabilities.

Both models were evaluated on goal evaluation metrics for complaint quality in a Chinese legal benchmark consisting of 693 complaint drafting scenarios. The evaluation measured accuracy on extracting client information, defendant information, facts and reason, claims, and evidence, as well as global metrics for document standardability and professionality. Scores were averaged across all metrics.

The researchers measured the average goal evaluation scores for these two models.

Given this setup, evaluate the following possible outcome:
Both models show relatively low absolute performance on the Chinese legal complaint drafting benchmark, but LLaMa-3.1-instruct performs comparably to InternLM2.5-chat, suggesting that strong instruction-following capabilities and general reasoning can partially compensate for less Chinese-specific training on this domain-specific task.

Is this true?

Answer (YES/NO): NO